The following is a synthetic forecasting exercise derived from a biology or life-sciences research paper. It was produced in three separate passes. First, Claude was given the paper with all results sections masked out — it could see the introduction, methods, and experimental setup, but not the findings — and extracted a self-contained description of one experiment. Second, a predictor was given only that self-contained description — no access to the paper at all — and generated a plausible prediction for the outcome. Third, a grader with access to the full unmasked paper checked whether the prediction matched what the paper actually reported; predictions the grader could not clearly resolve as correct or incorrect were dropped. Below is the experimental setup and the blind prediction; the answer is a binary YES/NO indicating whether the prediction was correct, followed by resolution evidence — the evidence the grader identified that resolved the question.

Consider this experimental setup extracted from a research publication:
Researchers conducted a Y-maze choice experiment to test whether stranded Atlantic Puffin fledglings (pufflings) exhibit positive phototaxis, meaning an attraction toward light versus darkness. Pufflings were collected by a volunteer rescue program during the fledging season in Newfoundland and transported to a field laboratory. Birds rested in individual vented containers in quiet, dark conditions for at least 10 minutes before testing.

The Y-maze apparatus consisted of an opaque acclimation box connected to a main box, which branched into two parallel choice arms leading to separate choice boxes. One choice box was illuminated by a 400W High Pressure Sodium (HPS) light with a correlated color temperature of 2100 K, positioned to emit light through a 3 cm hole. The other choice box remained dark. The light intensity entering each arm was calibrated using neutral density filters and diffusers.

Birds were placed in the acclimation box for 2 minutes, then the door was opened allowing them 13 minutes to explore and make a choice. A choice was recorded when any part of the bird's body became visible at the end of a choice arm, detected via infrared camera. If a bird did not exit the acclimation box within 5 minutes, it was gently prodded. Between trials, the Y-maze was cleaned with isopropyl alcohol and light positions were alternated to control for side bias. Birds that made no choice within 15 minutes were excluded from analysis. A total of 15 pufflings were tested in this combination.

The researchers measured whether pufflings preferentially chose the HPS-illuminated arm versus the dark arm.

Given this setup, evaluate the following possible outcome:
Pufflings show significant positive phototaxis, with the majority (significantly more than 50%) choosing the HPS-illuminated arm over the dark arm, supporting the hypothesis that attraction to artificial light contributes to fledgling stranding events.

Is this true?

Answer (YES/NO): YES